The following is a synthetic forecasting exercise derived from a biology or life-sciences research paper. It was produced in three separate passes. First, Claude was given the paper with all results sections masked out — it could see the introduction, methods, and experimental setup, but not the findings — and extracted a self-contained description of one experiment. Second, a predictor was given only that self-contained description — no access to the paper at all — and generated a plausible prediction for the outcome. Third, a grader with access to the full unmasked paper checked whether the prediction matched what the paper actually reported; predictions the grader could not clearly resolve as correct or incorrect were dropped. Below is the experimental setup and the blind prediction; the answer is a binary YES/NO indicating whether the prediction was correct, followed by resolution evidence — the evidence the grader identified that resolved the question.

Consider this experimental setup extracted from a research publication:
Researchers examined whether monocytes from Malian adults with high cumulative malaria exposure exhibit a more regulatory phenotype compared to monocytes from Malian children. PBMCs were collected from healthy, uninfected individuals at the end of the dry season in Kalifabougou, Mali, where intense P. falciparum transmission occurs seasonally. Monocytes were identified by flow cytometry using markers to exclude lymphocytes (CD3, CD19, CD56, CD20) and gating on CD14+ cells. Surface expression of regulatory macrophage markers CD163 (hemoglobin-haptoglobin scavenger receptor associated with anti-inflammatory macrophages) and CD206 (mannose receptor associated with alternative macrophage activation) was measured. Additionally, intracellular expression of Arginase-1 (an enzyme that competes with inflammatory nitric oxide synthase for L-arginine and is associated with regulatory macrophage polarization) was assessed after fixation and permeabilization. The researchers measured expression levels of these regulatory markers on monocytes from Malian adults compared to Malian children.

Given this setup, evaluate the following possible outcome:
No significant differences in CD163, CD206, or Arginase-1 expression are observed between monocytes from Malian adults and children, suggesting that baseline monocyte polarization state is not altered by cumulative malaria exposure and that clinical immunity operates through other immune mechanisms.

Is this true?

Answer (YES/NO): NO